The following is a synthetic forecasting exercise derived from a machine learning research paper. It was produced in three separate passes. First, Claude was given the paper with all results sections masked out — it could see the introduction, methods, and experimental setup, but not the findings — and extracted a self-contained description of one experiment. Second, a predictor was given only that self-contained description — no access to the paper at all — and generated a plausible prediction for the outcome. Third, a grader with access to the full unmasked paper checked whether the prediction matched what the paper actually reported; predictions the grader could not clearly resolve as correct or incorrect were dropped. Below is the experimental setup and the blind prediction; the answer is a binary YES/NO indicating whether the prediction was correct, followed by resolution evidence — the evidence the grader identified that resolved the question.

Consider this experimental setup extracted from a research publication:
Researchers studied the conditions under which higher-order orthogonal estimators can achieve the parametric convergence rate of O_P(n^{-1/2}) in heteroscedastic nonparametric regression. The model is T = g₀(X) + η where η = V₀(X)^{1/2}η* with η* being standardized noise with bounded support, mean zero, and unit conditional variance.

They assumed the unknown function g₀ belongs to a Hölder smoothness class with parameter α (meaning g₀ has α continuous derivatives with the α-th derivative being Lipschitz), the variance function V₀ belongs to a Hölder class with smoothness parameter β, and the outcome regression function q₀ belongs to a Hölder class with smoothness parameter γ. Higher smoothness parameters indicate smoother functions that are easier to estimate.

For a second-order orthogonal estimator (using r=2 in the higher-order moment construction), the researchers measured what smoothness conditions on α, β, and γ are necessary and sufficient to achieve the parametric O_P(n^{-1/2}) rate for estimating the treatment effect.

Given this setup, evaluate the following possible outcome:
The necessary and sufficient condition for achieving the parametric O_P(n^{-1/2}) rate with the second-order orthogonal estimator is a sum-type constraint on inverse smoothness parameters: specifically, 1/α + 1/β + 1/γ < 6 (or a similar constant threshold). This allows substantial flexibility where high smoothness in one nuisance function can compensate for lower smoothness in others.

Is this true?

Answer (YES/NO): NO